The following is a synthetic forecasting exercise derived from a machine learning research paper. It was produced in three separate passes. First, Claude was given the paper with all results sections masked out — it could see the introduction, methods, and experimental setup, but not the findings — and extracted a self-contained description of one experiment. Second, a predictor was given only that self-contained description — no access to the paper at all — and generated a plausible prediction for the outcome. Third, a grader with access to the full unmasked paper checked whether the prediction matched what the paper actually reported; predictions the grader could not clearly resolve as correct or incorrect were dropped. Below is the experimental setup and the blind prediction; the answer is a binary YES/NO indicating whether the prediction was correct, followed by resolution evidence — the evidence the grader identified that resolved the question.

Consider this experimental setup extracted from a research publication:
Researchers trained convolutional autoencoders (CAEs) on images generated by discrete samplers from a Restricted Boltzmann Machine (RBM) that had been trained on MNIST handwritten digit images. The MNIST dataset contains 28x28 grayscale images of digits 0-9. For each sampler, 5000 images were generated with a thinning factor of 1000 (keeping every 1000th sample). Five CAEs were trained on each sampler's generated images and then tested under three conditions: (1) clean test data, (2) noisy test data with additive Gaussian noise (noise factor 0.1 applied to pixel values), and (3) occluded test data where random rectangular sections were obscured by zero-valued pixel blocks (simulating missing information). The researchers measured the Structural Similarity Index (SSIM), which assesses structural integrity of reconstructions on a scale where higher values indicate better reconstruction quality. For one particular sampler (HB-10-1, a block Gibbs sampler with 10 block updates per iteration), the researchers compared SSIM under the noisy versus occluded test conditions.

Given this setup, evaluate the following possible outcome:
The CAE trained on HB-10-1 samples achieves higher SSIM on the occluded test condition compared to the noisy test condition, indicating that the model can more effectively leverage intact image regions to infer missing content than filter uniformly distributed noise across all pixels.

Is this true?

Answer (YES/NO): YES